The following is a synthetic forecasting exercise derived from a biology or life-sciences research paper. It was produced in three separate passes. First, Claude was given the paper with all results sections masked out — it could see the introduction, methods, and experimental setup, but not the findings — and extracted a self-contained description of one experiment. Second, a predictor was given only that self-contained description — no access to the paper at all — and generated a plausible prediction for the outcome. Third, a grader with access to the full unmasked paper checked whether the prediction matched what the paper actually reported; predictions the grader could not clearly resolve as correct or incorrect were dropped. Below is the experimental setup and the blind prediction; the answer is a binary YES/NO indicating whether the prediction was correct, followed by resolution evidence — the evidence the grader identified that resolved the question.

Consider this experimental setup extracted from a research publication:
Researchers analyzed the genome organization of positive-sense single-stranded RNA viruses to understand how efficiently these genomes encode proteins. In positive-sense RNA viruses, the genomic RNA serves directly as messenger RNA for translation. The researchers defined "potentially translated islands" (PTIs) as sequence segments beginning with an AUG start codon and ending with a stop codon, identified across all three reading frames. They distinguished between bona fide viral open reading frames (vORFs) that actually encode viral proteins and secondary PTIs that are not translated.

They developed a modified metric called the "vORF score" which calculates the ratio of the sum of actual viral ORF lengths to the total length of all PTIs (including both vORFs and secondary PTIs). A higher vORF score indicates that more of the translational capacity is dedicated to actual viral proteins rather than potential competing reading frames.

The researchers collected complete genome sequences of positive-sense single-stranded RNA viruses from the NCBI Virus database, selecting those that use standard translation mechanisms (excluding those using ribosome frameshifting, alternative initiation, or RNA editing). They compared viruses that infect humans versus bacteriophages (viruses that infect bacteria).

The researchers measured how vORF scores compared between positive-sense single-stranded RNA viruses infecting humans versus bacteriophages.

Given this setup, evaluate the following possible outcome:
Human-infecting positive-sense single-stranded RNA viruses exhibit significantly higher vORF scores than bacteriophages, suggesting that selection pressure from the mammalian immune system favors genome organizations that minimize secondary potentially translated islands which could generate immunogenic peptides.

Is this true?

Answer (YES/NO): NO